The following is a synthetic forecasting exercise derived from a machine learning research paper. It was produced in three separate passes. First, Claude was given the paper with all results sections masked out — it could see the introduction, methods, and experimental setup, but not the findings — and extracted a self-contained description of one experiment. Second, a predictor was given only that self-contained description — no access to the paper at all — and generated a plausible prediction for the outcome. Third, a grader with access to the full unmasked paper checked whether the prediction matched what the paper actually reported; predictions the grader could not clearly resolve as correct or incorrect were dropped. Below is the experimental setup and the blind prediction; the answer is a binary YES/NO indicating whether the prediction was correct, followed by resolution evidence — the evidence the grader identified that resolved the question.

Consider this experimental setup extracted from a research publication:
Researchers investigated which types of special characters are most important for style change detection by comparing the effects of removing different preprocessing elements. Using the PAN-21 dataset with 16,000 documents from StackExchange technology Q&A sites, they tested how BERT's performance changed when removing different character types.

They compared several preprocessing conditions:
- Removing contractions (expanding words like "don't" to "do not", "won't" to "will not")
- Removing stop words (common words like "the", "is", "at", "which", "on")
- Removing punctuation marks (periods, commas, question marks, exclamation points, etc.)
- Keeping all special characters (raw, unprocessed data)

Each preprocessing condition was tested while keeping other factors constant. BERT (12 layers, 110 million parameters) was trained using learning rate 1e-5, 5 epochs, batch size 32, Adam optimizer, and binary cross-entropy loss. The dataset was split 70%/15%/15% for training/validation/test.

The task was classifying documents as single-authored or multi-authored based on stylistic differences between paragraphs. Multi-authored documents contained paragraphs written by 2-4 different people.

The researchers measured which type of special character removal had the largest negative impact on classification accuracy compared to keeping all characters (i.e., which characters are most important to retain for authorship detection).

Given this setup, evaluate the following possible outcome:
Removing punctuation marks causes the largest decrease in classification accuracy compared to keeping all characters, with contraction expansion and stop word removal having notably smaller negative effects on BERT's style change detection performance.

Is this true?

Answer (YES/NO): NO